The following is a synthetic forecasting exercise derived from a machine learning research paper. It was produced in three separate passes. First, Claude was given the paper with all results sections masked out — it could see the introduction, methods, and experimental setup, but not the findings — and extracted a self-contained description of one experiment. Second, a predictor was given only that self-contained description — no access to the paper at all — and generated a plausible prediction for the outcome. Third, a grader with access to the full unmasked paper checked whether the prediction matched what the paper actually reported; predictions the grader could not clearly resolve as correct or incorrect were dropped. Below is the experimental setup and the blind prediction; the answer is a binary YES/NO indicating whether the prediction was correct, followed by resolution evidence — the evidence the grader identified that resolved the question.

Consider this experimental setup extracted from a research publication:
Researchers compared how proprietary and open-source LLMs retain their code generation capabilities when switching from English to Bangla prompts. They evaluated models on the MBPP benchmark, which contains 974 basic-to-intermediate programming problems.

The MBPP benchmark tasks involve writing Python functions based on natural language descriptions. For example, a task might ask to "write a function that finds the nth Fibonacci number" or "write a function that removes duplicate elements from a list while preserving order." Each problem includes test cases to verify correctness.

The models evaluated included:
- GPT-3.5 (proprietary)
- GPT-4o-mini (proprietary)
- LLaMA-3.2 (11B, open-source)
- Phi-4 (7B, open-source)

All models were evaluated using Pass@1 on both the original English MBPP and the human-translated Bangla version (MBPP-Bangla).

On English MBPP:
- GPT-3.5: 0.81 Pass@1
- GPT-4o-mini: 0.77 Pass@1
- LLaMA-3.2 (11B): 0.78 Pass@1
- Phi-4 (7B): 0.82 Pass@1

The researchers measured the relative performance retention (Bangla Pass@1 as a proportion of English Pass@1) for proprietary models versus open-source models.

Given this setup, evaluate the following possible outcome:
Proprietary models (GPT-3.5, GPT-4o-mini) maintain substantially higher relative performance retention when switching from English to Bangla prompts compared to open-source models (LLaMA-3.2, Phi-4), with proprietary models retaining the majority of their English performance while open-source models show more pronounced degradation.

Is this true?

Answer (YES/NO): YES